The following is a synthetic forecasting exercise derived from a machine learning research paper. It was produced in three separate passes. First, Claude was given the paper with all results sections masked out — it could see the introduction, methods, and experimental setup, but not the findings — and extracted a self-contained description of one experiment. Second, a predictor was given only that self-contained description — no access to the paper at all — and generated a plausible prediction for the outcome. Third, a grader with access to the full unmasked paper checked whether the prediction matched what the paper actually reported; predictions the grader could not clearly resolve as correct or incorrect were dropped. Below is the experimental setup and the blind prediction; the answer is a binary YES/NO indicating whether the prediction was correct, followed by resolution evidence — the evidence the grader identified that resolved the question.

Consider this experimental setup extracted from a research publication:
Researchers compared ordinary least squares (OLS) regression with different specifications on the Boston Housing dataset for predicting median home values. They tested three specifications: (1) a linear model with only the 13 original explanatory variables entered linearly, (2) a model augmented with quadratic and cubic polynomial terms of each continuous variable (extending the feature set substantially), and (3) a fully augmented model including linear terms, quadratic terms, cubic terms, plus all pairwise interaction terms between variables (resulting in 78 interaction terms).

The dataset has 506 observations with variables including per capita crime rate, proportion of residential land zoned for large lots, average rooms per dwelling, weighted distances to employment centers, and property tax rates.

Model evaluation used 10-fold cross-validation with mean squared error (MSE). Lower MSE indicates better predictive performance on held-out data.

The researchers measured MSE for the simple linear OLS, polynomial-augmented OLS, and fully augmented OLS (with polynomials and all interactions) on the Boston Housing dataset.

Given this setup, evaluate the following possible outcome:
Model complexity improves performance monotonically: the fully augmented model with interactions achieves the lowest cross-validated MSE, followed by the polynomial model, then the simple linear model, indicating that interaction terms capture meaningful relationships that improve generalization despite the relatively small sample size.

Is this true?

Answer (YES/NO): NO